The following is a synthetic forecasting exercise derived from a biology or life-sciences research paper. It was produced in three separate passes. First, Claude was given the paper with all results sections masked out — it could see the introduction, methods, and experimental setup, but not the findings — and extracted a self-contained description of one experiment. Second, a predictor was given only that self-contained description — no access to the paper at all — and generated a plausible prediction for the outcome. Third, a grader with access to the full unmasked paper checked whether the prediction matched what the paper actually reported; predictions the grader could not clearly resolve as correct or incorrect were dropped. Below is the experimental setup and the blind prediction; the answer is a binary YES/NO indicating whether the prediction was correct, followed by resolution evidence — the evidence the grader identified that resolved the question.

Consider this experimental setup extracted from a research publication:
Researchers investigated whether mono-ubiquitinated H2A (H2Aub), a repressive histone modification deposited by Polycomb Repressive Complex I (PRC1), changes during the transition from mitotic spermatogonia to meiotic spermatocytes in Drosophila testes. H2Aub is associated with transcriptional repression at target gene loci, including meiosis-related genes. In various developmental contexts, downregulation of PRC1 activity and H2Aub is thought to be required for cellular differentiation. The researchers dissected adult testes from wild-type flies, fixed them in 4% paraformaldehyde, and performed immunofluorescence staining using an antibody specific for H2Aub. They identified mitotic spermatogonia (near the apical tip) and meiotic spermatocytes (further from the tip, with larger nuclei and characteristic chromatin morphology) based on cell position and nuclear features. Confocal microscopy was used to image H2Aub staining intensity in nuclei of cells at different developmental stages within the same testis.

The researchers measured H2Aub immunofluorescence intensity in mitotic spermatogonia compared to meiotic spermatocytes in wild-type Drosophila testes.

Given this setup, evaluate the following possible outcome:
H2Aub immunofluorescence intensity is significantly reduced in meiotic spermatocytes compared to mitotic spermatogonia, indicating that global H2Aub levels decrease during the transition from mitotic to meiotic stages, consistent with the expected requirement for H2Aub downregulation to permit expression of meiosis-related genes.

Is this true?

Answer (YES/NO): YES